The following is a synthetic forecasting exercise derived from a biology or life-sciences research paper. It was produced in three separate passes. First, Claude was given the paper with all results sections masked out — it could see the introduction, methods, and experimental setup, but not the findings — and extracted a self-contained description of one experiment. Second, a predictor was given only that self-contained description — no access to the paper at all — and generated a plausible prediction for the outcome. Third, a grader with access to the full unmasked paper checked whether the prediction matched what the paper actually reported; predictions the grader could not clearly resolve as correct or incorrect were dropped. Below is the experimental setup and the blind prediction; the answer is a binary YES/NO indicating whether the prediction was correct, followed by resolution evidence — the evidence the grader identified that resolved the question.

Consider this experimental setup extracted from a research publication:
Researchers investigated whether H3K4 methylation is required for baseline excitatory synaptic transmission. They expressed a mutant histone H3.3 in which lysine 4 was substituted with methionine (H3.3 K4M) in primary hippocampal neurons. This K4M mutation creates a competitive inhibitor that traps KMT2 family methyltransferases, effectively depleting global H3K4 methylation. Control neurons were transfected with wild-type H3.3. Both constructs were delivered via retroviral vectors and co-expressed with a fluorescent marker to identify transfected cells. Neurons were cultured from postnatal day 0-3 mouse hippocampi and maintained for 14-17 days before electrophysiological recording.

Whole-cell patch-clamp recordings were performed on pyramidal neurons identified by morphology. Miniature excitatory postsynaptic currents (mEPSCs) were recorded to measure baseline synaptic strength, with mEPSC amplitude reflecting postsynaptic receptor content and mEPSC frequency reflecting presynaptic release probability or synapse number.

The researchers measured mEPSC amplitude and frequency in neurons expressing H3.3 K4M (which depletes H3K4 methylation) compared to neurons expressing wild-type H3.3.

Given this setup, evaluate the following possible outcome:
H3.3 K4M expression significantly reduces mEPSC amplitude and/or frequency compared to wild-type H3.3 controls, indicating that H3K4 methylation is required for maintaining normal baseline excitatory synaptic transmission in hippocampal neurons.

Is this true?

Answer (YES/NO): YES